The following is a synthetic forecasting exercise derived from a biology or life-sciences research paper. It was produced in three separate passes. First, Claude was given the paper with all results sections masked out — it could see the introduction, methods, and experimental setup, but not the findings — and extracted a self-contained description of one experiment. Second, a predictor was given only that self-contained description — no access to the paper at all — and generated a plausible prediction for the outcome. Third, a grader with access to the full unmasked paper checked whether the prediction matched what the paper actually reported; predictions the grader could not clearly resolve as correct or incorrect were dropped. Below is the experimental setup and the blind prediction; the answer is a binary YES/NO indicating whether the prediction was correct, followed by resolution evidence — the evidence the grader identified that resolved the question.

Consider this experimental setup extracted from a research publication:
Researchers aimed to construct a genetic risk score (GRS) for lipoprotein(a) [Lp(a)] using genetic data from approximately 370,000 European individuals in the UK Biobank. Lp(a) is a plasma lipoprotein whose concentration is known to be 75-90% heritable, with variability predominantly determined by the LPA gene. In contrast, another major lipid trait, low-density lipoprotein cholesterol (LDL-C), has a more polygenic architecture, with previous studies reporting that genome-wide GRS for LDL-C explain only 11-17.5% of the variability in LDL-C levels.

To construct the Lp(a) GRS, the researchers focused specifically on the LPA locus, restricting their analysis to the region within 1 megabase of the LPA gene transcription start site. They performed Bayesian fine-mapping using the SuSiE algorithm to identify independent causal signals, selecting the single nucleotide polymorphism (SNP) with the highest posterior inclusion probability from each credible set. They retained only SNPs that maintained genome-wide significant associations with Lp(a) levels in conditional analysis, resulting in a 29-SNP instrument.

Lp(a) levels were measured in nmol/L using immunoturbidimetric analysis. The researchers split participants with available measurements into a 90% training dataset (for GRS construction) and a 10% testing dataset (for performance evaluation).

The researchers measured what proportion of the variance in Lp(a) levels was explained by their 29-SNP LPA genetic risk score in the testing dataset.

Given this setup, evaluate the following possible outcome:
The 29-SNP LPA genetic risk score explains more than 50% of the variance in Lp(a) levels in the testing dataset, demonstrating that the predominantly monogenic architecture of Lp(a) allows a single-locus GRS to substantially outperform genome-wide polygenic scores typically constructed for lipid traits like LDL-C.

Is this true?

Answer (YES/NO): YES